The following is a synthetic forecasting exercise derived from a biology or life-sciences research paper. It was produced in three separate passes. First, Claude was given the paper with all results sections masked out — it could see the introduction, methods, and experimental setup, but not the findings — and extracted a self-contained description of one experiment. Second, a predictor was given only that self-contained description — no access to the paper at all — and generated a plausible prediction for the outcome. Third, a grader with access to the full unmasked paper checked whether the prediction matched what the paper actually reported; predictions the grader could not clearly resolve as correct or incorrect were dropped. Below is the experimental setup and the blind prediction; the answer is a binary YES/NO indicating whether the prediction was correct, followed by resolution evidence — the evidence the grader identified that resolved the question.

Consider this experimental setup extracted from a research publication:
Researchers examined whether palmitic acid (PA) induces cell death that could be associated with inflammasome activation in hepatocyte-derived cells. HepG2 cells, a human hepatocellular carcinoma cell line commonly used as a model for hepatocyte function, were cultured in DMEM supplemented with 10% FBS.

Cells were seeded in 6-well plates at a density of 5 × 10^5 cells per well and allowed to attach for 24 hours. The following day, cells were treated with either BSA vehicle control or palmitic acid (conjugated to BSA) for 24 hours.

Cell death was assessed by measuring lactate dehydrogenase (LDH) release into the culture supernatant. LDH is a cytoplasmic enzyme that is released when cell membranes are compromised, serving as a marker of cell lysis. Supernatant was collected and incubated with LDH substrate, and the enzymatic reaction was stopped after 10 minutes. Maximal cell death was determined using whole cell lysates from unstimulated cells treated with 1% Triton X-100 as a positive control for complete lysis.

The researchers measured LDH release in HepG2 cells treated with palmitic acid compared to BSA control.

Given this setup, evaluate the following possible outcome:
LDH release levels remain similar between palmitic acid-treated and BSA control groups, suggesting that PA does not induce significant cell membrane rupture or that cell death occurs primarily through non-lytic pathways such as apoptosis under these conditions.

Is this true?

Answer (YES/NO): NO